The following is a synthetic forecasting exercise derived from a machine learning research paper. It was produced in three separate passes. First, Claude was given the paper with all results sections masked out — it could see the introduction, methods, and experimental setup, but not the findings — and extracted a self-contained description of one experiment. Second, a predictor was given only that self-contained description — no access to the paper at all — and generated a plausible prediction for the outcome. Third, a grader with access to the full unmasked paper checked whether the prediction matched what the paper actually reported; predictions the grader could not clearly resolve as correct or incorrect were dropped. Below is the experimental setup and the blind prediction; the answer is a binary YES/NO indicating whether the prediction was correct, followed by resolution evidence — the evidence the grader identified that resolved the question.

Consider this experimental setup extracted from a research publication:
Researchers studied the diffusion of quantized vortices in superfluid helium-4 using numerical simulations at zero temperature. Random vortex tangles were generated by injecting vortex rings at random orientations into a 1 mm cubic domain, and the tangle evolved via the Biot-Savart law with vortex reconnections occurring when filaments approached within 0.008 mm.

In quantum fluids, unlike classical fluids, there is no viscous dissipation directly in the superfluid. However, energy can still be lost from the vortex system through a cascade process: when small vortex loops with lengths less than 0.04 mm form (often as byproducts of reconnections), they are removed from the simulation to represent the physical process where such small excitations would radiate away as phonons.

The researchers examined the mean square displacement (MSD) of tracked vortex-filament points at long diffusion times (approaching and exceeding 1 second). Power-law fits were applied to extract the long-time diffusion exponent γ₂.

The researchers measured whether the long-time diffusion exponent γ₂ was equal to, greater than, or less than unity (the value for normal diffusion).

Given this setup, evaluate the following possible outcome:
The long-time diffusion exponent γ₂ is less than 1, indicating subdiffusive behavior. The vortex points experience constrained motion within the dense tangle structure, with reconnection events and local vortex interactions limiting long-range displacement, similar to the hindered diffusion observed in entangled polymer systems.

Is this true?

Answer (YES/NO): NO